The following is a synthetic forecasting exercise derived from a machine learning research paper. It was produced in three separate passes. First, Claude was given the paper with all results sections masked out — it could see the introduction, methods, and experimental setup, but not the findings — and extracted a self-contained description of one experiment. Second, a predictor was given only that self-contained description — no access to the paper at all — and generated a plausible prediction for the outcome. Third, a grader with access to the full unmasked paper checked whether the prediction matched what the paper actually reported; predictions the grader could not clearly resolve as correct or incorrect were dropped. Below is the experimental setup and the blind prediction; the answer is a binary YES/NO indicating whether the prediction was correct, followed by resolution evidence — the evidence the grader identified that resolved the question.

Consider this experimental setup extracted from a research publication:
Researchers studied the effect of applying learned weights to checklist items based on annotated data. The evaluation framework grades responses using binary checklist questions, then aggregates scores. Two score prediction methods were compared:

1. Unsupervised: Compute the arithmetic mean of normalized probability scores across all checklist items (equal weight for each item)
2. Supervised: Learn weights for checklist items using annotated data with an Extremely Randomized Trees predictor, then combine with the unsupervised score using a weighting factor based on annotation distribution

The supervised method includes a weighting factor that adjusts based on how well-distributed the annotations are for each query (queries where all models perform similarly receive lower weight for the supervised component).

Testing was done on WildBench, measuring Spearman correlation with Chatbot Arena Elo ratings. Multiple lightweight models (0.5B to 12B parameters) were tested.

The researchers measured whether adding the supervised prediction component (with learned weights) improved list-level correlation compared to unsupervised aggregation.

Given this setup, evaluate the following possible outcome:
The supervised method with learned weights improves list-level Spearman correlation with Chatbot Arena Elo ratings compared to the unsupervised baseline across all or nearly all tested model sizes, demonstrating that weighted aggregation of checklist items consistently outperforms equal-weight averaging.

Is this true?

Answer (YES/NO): NO